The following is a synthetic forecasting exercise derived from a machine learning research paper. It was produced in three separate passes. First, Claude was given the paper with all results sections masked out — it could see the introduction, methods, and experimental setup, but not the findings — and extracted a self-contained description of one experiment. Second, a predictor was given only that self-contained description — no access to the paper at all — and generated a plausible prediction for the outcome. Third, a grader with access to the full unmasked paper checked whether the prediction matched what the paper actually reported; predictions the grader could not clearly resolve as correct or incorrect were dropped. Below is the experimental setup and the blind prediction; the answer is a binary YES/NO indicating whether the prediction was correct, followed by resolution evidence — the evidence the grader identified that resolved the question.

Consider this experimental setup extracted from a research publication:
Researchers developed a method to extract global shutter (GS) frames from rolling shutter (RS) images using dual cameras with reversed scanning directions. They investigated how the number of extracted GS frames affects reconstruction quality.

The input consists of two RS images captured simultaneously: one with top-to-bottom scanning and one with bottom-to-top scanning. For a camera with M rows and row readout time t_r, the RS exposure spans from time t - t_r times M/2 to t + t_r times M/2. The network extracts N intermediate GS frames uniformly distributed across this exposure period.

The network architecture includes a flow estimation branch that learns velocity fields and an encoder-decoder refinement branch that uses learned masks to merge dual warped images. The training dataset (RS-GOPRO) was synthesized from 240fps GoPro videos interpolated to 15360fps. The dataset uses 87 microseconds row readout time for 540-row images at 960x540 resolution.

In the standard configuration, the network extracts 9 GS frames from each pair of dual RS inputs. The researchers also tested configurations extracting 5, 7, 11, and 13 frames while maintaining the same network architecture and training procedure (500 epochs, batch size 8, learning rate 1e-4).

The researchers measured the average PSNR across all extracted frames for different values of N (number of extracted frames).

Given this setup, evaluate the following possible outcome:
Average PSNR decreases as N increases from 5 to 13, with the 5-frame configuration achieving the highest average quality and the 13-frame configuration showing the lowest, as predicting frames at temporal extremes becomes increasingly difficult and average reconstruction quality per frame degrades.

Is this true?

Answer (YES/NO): NO